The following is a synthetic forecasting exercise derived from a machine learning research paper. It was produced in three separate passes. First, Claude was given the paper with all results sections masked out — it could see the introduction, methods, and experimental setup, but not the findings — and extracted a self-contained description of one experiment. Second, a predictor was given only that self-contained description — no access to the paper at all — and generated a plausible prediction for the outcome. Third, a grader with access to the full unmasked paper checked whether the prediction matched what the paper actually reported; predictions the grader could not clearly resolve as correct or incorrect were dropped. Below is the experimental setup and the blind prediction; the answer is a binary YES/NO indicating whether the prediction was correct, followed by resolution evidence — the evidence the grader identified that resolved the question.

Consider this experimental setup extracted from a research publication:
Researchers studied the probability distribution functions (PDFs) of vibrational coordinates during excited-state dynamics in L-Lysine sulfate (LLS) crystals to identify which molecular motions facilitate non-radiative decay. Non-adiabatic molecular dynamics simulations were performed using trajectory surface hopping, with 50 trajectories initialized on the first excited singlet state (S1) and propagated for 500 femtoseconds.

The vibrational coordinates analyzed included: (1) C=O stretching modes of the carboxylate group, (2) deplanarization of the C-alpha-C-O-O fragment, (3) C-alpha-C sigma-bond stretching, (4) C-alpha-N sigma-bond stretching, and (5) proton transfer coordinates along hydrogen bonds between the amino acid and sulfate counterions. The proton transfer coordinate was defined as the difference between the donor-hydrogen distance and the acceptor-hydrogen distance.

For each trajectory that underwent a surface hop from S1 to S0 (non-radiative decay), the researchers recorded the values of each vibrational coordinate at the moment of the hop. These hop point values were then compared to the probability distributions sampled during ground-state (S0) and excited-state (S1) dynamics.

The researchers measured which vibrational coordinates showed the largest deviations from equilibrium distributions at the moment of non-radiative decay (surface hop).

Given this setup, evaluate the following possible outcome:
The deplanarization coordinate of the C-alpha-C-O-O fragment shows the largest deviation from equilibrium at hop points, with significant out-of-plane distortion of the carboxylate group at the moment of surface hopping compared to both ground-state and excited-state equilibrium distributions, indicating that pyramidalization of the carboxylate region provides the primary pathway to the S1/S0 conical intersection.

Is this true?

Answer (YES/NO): NO